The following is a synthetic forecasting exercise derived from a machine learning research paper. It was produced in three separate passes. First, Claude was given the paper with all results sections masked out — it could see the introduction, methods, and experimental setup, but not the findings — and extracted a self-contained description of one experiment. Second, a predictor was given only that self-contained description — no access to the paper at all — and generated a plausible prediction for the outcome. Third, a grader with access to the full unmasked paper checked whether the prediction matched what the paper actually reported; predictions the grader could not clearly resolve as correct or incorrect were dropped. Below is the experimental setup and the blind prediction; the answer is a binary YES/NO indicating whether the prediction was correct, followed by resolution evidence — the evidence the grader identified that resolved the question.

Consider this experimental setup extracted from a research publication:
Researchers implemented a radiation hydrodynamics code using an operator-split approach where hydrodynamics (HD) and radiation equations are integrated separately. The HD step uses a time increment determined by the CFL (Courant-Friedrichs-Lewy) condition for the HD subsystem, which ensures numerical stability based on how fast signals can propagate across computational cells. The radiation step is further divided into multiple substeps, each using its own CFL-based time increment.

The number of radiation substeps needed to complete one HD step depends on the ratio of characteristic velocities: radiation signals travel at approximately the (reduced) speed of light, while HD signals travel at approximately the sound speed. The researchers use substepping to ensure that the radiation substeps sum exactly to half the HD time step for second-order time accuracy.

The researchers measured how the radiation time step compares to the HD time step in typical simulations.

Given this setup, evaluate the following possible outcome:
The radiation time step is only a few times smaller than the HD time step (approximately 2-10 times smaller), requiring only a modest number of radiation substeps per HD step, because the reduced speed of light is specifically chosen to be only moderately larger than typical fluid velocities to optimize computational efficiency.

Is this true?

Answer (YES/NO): NO